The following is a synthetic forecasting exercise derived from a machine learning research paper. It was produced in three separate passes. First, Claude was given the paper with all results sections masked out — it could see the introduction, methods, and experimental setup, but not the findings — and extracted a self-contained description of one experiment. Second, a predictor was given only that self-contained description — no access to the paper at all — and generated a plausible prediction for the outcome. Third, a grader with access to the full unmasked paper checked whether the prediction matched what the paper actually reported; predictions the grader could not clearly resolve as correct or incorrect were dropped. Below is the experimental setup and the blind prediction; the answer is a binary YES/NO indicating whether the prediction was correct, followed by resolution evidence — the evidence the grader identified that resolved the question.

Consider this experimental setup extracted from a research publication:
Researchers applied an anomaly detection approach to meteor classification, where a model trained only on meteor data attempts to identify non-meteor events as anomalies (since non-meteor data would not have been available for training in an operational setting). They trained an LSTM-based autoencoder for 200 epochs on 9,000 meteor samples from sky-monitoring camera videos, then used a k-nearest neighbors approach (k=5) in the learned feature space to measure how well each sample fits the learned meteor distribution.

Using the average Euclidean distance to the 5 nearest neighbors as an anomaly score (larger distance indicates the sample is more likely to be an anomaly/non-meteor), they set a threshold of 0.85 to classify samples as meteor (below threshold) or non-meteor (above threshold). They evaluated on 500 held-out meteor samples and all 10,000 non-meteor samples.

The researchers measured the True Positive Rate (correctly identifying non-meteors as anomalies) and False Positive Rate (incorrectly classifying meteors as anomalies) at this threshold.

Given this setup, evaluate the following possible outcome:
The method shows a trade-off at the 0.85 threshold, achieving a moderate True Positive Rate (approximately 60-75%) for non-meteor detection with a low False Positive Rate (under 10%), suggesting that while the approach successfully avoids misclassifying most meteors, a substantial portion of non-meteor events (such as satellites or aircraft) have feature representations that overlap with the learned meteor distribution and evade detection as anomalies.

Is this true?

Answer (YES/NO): NO